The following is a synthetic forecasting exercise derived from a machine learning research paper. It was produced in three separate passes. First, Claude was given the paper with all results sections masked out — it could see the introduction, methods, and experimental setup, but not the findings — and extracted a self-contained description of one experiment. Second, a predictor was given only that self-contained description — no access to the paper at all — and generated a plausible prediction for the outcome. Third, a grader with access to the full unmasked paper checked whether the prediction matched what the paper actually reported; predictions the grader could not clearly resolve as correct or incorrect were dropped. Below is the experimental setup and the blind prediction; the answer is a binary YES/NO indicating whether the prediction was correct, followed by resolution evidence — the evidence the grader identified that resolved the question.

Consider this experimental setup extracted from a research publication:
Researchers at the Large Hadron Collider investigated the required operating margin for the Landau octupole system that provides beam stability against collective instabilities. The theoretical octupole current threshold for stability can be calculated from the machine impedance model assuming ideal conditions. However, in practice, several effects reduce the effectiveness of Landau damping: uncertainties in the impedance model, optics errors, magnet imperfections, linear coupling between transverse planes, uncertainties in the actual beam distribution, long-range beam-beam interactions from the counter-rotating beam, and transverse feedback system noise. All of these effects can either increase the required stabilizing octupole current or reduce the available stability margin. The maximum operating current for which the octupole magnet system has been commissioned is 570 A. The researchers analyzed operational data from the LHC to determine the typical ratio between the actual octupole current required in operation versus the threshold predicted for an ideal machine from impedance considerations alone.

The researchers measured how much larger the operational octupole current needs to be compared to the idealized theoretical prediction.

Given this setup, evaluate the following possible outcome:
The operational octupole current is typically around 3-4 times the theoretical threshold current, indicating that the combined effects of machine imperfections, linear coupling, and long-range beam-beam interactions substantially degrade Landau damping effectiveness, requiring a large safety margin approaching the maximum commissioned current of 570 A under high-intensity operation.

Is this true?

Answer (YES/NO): NO